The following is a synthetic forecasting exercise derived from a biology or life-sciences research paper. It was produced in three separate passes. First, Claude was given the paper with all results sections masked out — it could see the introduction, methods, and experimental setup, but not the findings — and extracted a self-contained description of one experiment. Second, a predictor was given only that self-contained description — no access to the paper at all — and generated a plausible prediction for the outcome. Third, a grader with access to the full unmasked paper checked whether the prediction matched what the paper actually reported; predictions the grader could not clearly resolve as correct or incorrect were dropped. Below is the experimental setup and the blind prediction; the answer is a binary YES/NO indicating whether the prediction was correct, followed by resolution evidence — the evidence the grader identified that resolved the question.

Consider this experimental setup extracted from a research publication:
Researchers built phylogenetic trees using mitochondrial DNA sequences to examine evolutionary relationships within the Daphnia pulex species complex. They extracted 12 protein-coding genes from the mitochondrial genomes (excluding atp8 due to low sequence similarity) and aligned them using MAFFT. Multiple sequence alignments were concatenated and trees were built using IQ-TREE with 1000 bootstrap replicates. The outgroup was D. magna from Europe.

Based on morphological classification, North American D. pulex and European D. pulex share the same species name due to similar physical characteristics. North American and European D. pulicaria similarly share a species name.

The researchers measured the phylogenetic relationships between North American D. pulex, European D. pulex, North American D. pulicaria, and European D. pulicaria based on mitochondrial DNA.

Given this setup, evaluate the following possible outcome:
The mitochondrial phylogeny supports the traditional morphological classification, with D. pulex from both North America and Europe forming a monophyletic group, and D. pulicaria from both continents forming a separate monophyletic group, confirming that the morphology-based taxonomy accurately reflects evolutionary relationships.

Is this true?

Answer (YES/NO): NO